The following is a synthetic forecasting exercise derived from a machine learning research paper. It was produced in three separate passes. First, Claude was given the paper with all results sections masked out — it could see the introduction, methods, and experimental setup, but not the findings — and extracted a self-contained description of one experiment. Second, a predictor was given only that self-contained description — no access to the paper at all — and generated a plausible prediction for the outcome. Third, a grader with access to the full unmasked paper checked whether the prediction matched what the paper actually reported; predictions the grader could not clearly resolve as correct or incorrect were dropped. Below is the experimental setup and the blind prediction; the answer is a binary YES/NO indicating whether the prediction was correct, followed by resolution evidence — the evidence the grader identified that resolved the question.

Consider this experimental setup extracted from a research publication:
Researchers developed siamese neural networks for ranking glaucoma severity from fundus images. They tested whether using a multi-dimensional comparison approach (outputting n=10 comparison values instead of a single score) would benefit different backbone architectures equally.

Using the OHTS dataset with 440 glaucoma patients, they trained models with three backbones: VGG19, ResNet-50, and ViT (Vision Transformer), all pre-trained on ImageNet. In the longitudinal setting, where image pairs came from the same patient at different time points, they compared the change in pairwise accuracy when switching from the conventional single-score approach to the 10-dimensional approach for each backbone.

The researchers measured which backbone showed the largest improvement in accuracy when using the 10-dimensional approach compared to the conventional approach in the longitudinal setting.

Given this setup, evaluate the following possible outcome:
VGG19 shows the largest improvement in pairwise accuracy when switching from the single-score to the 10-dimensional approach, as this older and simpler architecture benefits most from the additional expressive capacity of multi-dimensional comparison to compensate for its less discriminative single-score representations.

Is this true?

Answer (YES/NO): NO